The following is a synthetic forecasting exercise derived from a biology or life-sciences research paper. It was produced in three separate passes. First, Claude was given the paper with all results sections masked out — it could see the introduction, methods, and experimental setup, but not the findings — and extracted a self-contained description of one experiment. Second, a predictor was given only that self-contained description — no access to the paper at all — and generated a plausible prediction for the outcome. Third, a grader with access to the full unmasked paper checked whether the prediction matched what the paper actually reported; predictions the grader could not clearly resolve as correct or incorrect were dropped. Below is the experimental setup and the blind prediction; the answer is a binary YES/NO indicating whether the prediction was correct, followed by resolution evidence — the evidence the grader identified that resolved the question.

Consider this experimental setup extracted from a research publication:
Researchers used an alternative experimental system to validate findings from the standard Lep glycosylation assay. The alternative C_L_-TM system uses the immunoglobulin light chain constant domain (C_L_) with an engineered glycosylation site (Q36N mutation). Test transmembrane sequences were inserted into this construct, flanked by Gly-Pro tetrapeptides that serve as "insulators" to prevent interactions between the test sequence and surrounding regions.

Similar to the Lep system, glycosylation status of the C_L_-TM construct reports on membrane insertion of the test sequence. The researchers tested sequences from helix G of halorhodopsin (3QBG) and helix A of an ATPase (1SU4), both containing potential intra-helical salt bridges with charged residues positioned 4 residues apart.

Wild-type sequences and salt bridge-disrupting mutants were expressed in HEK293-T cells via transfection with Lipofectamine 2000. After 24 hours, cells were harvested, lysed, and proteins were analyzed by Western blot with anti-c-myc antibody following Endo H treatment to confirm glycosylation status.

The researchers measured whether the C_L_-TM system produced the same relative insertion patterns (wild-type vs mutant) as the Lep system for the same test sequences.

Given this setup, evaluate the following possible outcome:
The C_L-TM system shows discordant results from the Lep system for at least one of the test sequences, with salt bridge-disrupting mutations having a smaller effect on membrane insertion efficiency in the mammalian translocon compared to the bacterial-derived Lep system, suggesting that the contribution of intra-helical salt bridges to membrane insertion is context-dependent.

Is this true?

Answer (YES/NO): NO